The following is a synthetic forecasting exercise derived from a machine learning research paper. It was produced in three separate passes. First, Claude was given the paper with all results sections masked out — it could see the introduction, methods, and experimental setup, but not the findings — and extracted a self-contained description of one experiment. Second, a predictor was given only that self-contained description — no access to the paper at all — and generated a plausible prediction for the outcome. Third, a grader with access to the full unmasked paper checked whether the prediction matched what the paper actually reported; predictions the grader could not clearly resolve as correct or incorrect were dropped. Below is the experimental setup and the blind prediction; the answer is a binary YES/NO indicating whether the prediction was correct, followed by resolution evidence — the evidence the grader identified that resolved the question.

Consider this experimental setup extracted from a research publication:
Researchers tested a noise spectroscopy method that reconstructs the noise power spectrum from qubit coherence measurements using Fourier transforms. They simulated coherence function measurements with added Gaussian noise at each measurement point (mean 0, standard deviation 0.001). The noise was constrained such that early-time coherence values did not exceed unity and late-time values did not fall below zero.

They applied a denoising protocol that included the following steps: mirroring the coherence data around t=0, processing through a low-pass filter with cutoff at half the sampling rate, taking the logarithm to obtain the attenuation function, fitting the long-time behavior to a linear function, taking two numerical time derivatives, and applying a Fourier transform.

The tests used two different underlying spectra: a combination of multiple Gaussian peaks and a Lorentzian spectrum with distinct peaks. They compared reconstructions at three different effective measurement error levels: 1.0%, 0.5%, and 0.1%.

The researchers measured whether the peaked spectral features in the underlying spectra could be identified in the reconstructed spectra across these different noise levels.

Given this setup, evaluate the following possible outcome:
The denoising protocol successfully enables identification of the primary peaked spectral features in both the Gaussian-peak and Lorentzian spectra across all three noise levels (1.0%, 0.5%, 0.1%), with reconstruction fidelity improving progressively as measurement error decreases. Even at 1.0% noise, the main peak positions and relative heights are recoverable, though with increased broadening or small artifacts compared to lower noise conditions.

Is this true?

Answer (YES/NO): YES